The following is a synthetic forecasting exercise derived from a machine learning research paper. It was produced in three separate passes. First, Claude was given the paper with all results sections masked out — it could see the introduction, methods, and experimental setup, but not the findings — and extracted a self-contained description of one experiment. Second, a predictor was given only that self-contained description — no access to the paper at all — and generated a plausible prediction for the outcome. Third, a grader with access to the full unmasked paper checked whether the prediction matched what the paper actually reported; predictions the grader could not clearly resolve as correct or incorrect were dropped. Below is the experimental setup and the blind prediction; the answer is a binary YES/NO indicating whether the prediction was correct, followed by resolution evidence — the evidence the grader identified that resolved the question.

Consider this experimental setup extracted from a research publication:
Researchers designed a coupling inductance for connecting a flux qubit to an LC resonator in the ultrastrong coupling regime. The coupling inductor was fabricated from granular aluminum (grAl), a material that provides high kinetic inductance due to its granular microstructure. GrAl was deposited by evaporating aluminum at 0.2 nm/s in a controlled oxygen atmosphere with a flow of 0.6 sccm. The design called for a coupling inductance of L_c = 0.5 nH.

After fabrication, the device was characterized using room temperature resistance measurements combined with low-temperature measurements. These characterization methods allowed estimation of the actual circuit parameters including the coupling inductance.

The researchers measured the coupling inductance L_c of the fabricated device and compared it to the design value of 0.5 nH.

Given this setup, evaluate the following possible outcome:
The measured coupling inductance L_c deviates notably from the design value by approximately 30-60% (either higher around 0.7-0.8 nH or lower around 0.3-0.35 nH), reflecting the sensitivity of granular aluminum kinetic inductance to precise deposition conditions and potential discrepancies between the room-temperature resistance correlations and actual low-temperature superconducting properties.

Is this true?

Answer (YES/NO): YES